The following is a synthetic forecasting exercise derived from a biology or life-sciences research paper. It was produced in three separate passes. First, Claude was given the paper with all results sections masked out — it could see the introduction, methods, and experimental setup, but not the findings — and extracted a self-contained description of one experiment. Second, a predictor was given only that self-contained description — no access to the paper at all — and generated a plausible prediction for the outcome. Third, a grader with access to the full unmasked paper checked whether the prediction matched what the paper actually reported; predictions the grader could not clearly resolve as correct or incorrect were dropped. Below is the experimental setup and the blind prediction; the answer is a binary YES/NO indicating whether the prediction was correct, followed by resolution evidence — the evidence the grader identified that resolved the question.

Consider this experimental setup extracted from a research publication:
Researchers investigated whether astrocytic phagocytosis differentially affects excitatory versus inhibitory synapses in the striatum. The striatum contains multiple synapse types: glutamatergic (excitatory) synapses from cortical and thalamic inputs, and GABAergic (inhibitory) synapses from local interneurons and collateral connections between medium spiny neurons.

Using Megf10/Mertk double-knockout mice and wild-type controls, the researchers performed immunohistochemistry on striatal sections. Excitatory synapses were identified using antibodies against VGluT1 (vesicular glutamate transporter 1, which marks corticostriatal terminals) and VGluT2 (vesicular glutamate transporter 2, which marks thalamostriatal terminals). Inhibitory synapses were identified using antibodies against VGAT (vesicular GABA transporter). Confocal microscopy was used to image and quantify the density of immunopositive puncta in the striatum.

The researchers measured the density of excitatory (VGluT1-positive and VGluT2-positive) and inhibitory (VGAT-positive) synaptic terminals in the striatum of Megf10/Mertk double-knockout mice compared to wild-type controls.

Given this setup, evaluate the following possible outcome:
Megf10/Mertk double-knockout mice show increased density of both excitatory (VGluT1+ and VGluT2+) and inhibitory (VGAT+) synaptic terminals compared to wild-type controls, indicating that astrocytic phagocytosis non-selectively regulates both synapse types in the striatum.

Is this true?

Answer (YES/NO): NO